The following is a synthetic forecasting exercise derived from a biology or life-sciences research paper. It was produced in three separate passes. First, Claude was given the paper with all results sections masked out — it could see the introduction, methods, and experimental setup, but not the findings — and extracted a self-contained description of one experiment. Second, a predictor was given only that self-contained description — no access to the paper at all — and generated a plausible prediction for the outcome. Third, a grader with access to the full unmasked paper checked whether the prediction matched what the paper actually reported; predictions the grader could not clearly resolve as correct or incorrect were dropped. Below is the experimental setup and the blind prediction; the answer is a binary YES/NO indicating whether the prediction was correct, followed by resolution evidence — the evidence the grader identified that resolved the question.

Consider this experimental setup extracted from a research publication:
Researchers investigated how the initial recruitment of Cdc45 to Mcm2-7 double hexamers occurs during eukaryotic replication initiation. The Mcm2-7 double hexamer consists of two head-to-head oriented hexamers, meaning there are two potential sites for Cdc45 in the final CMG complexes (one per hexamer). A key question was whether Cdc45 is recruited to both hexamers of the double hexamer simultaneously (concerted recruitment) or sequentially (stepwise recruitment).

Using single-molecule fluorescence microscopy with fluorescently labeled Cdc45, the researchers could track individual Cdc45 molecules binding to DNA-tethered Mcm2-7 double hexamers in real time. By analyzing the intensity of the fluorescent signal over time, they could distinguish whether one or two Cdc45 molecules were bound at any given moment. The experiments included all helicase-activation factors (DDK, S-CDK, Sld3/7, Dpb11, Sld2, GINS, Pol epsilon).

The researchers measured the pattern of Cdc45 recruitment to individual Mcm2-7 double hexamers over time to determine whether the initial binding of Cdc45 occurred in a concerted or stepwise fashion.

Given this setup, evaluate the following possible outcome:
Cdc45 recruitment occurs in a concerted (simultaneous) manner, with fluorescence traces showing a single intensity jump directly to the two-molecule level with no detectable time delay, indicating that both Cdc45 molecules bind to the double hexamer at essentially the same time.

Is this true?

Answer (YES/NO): NO